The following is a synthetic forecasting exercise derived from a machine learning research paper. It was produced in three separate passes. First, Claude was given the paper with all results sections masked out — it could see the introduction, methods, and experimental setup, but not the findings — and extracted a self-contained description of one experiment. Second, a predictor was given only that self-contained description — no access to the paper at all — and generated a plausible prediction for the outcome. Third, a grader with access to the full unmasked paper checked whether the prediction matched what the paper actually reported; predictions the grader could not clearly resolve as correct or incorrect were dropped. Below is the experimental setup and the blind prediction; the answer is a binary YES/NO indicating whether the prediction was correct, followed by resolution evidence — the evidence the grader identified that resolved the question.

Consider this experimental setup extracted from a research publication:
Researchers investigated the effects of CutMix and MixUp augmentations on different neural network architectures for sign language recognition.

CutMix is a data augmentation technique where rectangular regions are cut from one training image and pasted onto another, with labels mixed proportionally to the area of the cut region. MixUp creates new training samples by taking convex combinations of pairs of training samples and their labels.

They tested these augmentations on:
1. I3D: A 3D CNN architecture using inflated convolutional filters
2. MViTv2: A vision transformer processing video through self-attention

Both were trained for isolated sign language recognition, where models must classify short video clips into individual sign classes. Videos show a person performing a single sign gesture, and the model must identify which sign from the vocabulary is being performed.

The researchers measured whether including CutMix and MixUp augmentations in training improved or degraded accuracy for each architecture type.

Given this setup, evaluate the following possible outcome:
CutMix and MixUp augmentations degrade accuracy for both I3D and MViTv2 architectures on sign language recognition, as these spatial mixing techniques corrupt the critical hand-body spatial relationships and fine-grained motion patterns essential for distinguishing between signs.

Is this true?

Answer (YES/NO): NO